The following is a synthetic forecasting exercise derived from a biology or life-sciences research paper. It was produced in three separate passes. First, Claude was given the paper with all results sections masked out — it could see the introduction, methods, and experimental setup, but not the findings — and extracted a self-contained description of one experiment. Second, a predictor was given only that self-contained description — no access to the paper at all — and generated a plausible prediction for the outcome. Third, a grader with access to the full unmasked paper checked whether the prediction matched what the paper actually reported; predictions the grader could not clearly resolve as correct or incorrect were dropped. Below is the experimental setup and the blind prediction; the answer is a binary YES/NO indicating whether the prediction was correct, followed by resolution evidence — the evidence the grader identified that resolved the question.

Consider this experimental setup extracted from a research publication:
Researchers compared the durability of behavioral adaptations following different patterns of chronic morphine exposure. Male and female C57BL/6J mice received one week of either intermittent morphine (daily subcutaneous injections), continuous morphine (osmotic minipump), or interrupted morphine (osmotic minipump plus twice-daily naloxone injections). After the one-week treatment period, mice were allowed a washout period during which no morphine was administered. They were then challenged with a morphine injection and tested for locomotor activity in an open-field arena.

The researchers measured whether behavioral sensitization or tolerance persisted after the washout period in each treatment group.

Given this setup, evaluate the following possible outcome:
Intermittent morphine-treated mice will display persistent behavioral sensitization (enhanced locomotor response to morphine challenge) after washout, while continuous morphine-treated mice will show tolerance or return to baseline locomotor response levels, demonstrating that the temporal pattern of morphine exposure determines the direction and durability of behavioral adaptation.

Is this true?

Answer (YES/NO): YES